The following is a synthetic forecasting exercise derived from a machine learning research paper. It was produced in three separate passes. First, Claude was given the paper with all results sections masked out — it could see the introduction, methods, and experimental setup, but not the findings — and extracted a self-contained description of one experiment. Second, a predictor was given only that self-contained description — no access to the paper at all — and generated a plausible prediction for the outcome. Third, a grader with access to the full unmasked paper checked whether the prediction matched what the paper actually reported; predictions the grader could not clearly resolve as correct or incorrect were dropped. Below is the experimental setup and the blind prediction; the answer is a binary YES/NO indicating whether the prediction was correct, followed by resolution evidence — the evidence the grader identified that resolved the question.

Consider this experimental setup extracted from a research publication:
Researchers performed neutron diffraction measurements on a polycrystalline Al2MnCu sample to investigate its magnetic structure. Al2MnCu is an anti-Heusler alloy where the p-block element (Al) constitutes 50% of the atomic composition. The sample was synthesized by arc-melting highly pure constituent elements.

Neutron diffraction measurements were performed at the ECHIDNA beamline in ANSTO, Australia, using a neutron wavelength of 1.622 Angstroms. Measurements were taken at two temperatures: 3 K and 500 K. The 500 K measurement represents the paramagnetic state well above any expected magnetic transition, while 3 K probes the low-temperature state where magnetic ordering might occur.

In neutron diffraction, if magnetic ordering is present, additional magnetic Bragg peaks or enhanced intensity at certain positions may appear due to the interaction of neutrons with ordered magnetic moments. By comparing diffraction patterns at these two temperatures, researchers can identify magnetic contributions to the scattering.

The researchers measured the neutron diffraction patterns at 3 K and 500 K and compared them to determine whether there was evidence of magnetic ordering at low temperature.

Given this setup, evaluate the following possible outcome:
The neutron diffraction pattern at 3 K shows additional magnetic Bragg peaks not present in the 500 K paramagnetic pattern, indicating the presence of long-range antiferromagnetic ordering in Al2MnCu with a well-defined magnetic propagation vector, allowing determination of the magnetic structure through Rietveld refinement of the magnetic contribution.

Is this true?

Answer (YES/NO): NO